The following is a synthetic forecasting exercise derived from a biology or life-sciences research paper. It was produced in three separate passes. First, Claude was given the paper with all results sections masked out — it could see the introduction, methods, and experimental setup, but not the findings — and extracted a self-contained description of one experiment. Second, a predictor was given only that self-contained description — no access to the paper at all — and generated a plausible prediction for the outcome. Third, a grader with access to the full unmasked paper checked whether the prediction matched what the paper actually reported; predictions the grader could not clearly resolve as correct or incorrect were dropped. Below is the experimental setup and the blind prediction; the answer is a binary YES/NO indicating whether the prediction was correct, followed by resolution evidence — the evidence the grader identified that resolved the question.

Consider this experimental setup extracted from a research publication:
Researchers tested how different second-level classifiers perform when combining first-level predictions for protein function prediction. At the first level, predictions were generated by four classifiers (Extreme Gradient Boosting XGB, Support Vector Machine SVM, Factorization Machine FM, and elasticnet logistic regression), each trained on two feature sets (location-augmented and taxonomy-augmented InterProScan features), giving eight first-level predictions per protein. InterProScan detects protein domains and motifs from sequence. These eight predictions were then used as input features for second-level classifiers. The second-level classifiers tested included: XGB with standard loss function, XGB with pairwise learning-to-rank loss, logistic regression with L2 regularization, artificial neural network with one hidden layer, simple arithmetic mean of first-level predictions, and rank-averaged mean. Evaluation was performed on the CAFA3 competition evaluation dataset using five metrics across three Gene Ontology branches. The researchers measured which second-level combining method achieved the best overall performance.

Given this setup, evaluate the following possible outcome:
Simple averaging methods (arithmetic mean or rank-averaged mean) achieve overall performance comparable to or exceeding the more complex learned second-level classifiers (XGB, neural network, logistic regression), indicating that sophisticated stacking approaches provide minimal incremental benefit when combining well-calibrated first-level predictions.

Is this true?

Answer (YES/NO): NO